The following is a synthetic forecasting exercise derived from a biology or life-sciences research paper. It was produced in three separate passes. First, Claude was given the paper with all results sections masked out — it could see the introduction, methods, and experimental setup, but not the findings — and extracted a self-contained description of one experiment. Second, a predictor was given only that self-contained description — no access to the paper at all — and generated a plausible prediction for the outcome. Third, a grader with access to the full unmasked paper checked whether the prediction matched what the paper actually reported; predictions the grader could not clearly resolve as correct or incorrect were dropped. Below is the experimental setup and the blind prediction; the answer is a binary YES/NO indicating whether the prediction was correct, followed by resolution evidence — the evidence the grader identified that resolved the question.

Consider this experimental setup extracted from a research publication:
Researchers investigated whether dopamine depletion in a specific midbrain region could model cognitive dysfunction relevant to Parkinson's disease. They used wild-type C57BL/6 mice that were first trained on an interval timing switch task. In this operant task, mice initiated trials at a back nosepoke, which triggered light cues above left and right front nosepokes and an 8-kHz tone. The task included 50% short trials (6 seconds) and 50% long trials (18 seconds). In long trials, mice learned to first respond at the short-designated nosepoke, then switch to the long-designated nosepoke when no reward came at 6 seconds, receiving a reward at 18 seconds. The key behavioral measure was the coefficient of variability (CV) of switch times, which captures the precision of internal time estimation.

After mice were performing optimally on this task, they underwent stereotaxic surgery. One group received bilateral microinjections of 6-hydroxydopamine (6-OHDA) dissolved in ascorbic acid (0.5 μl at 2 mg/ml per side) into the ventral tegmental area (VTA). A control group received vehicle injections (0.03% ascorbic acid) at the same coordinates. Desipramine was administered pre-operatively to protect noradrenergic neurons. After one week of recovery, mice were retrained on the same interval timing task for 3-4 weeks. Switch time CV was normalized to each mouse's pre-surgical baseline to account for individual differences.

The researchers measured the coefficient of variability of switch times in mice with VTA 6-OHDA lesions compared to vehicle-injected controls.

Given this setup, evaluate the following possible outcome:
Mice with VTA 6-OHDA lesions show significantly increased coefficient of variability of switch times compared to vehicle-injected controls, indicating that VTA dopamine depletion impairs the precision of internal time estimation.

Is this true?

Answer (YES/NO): YES